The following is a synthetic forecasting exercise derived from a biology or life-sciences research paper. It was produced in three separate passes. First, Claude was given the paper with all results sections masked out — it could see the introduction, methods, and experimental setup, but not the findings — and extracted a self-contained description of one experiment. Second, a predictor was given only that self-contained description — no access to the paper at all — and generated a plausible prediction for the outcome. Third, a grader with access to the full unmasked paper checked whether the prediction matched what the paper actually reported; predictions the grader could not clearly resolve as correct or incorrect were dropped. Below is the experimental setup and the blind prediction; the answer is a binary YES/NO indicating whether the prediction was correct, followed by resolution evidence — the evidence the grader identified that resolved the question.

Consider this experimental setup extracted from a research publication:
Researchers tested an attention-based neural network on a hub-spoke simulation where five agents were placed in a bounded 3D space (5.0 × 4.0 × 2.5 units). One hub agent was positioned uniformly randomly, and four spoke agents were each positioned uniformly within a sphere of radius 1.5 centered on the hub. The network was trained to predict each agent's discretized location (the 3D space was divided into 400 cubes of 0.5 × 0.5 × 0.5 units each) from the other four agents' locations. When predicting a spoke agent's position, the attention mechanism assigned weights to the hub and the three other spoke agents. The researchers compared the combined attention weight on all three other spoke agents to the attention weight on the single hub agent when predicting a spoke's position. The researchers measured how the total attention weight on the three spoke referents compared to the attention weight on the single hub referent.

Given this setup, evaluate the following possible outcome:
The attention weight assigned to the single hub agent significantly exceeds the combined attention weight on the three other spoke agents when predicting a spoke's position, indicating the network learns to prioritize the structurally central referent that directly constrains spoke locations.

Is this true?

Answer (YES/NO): YES